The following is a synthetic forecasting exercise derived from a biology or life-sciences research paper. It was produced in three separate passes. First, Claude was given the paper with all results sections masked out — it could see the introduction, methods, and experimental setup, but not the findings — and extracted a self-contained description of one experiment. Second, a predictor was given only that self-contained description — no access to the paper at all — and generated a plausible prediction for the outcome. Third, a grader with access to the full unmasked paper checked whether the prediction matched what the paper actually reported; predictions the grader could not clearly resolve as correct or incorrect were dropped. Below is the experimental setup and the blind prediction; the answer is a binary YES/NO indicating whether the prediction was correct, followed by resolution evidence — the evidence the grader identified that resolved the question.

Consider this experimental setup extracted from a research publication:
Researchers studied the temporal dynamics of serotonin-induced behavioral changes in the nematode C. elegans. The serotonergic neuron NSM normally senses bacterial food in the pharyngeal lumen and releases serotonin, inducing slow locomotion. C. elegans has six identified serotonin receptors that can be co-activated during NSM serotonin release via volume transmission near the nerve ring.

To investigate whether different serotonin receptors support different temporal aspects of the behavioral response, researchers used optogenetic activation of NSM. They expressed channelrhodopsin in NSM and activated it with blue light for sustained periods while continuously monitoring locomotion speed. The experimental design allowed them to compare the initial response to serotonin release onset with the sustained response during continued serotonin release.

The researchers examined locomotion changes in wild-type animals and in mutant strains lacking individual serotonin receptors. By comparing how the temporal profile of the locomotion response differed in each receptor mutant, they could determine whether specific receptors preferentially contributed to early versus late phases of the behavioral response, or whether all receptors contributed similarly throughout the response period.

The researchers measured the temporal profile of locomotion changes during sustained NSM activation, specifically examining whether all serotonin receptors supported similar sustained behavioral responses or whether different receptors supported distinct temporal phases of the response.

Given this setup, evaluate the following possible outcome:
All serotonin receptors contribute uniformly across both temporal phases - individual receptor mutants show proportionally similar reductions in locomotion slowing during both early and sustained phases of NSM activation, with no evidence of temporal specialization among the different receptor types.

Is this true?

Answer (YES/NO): NO